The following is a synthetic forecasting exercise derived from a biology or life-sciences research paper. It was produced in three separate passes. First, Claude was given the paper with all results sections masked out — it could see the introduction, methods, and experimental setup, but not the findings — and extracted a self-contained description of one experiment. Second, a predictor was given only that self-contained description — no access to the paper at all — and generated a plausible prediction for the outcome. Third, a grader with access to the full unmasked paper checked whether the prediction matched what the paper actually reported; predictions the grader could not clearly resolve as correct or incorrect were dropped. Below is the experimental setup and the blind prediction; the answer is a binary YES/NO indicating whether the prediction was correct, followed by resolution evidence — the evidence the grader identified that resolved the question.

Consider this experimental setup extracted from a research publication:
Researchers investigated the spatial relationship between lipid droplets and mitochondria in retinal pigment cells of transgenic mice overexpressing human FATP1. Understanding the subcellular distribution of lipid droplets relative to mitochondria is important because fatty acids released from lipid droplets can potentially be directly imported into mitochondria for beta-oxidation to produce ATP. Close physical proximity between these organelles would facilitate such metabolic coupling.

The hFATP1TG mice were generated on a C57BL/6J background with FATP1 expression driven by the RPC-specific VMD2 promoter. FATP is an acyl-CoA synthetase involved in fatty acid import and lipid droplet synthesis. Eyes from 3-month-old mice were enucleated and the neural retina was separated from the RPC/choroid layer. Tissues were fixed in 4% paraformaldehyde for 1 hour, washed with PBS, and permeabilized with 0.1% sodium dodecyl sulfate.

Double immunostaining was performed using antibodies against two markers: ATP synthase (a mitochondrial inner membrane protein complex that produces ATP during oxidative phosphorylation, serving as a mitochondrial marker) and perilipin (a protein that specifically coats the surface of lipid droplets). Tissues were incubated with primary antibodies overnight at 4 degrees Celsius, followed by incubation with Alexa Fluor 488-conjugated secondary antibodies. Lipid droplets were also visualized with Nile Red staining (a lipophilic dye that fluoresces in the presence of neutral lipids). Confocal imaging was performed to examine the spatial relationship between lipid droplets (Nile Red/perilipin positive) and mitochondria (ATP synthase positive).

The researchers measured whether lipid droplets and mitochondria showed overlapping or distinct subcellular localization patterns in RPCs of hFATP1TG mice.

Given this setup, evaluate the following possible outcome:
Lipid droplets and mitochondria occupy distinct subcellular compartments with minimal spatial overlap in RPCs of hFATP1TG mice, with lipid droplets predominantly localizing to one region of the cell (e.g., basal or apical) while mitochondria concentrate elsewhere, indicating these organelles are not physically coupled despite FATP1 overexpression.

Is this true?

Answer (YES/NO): NO